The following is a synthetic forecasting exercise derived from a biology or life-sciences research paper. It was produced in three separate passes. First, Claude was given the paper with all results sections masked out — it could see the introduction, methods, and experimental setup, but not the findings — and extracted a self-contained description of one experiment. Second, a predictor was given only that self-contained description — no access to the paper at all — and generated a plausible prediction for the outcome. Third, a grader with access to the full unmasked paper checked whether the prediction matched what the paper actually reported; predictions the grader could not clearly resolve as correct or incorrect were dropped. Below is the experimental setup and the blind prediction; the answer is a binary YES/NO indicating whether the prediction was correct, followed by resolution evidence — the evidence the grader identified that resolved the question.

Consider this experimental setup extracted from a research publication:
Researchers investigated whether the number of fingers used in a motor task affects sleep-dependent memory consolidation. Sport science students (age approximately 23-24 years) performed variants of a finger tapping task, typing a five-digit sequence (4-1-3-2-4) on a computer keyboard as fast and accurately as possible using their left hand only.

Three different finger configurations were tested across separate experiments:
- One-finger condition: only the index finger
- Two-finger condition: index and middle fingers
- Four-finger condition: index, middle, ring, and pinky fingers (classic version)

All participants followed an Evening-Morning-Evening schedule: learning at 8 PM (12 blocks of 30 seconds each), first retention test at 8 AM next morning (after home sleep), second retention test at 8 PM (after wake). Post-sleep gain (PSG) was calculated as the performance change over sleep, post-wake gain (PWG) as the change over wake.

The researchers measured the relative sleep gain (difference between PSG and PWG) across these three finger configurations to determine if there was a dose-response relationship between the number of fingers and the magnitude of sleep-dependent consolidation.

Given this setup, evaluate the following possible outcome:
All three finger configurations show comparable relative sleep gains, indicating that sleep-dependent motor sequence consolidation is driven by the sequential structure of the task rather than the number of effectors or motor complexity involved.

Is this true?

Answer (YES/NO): NO